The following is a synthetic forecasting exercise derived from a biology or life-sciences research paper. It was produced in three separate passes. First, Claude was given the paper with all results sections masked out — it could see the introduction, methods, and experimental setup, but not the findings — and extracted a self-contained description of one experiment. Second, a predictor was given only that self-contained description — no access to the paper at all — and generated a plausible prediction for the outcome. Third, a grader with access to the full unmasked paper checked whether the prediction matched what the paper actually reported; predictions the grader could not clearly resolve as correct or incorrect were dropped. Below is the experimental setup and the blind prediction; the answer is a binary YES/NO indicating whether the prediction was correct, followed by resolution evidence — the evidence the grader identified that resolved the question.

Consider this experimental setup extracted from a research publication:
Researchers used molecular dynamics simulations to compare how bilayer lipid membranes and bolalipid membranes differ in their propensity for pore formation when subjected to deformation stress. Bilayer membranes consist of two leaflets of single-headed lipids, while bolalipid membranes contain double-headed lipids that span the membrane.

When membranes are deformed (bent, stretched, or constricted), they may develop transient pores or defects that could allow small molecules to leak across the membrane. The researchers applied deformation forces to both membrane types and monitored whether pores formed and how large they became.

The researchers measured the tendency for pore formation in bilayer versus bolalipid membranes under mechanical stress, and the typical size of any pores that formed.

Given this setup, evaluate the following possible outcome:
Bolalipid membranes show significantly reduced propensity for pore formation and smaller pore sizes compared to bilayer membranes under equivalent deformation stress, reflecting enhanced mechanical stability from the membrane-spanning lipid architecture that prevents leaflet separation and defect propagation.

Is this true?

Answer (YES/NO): NO